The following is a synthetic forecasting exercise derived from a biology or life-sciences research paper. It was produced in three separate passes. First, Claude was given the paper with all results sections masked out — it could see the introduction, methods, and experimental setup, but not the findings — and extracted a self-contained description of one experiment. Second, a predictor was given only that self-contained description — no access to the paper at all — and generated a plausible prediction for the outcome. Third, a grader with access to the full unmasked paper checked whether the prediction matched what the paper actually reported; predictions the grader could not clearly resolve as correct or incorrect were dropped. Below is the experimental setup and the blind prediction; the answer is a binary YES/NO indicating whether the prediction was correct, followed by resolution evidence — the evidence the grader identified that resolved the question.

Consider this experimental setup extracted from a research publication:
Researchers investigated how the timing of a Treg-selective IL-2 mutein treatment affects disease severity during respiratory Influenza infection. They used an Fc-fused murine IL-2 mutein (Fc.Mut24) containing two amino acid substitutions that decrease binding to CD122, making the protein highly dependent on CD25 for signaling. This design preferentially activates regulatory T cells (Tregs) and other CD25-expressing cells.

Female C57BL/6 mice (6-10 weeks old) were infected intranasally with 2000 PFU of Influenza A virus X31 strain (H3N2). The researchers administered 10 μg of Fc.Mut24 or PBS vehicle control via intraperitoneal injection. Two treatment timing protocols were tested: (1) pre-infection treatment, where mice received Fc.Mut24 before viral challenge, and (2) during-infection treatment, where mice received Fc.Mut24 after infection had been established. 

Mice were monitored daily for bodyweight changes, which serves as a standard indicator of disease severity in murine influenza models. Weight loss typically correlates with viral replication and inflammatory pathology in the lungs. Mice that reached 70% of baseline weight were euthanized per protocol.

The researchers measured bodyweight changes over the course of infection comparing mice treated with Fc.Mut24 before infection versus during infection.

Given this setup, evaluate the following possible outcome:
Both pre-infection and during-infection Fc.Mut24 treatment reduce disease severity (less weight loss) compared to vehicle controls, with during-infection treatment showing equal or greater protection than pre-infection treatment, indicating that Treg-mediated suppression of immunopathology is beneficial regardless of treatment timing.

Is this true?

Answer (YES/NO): NO